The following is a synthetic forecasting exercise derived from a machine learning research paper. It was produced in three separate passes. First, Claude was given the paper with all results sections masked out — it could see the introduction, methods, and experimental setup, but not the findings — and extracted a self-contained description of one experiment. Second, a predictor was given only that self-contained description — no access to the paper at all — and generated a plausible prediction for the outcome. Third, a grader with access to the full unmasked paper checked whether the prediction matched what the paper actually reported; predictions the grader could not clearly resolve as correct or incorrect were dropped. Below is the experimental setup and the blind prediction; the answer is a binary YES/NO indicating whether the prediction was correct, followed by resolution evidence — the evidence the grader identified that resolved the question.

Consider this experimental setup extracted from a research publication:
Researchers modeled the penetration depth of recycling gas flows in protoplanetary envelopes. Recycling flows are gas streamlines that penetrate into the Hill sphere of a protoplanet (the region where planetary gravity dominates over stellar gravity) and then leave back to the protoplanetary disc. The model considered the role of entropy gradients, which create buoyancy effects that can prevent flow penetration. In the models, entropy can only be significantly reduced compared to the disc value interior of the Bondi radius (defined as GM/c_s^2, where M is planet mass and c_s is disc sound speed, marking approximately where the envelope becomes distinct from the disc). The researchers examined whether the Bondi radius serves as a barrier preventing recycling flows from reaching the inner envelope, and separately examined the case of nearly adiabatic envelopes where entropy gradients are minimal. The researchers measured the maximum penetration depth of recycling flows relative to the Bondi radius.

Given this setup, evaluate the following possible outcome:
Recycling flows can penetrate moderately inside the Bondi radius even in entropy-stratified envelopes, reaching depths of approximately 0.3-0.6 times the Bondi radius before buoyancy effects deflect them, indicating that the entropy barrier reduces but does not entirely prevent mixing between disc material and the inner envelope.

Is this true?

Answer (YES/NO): NO